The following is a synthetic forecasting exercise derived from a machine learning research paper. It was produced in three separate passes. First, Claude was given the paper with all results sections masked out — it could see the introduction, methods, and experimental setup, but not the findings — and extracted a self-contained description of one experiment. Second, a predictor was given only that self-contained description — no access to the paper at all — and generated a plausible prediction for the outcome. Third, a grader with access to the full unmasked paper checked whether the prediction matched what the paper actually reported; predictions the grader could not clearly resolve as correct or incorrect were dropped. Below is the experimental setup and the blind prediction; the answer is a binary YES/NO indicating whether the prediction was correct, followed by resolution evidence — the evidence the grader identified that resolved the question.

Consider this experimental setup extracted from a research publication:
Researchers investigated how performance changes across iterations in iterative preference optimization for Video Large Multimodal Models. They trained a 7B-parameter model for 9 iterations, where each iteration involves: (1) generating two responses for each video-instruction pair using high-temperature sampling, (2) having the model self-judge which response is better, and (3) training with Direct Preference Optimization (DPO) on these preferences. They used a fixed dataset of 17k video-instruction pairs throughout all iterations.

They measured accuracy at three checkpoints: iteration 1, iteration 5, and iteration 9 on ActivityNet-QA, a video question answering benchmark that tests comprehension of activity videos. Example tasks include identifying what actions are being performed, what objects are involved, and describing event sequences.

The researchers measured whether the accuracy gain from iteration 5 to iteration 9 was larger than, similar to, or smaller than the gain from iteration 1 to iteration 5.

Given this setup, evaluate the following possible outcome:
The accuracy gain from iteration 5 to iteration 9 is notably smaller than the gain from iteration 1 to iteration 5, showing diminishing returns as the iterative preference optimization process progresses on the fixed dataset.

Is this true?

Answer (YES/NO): YES